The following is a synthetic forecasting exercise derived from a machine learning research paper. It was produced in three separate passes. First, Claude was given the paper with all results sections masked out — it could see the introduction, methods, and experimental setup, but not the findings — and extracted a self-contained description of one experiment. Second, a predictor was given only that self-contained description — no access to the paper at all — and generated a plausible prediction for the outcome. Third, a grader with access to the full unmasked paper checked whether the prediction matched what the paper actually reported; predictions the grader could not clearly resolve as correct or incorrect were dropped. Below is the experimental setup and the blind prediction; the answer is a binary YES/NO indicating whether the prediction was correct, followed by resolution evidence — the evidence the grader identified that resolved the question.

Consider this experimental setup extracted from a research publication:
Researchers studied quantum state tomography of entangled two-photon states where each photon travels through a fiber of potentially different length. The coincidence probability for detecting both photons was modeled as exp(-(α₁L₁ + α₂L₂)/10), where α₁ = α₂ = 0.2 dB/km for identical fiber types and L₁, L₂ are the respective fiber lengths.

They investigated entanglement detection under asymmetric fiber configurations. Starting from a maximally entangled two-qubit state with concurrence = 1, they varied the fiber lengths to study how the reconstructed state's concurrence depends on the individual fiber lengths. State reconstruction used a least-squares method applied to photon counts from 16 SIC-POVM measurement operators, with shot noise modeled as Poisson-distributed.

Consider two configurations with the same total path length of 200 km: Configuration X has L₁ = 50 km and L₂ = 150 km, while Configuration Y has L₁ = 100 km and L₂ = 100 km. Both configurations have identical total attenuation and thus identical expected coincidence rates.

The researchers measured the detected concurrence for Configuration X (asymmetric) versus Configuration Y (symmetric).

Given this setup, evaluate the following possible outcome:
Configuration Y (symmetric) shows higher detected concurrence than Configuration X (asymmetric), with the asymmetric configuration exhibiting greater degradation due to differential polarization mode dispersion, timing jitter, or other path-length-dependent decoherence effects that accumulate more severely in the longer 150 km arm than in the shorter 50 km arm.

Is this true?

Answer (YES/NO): NO